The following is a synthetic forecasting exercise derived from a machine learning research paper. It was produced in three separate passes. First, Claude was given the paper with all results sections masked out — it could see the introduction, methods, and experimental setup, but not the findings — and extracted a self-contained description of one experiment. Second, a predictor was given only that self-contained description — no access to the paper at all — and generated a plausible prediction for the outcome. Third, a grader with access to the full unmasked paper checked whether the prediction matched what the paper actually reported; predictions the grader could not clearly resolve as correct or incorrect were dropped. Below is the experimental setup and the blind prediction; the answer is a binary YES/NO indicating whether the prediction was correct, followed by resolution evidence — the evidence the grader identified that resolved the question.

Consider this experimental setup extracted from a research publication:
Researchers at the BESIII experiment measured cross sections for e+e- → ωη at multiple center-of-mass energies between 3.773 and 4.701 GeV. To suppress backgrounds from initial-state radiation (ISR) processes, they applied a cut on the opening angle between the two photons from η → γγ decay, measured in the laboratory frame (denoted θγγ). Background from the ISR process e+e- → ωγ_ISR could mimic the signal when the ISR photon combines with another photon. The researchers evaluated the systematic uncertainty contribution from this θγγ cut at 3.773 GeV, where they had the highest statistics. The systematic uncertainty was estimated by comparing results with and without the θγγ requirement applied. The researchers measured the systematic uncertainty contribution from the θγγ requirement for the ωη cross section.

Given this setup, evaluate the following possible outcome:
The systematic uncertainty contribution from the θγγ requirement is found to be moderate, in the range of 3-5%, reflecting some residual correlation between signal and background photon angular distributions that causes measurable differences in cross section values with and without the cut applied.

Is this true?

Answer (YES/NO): NO